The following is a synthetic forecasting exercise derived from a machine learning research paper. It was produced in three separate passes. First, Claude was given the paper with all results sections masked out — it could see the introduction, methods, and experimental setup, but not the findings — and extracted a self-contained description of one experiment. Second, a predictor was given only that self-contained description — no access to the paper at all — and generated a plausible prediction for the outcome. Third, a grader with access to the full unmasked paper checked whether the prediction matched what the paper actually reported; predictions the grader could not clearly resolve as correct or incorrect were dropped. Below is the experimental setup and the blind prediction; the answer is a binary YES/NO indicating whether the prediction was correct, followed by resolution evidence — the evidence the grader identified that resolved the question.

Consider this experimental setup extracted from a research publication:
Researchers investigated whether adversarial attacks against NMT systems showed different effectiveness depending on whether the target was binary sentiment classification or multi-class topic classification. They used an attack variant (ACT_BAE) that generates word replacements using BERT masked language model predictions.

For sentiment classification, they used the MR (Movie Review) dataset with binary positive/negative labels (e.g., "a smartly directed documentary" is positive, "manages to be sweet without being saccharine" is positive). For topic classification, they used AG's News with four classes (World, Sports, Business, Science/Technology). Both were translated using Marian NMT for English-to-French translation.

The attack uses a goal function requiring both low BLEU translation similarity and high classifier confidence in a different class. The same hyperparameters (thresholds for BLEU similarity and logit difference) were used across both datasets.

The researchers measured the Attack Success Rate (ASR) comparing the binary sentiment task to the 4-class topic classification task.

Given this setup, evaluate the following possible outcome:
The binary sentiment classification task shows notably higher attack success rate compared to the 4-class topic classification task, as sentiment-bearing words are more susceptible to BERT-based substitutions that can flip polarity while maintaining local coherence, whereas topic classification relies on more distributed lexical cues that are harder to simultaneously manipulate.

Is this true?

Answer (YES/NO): YES